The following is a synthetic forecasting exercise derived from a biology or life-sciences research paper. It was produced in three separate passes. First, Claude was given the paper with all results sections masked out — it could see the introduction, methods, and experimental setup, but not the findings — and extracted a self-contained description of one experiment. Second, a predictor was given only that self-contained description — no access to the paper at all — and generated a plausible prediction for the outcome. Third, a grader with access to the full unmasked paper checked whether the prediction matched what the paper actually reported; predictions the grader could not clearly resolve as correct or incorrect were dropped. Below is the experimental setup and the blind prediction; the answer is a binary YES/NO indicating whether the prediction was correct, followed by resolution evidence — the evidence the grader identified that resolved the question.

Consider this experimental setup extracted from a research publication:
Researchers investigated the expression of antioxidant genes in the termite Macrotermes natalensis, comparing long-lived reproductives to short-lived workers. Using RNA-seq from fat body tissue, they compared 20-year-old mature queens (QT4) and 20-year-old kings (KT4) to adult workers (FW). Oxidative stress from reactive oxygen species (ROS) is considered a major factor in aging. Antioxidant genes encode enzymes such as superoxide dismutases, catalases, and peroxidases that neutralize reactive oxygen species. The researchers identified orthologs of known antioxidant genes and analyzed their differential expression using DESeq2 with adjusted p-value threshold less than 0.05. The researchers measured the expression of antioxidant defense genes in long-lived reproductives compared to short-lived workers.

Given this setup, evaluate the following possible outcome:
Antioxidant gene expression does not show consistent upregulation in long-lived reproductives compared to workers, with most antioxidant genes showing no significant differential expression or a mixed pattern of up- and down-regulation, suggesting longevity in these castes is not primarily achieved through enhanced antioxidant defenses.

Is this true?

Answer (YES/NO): NO